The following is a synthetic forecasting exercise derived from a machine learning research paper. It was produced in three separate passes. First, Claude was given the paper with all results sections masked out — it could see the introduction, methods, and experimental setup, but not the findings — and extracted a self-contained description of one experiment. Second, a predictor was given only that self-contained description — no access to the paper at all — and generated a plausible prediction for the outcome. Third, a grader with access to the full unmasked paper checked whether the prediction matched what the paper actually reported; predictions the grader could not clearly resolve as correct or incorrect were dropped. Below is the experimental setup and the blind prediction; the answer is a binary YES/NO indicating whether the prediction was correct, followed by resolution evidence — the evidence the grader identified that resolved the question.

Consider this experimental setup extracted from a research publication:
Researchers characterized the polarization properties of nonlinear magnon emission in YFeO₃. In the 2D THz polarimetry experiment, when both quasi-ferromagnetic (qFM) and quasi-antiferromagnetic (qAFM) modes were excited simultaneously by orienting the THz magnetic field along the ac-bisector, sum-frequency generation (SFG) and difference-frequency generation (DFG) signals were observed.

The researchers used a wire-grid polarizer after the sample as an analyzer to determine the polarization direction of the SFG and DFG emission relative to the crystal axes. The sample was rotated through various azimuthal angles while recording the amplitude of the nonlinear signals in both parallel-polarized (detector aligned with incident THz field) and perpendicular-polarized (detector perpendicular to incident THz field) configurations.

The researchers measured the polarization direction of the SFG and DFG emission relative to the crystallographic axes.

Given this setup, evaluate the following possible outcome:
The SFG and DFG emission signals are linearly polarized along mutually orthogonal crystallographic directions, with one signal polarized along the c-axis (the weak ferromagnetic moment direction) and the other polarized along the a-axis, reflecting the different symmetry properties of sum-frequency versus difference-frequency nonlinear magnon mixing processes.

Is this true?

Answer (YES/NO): NO